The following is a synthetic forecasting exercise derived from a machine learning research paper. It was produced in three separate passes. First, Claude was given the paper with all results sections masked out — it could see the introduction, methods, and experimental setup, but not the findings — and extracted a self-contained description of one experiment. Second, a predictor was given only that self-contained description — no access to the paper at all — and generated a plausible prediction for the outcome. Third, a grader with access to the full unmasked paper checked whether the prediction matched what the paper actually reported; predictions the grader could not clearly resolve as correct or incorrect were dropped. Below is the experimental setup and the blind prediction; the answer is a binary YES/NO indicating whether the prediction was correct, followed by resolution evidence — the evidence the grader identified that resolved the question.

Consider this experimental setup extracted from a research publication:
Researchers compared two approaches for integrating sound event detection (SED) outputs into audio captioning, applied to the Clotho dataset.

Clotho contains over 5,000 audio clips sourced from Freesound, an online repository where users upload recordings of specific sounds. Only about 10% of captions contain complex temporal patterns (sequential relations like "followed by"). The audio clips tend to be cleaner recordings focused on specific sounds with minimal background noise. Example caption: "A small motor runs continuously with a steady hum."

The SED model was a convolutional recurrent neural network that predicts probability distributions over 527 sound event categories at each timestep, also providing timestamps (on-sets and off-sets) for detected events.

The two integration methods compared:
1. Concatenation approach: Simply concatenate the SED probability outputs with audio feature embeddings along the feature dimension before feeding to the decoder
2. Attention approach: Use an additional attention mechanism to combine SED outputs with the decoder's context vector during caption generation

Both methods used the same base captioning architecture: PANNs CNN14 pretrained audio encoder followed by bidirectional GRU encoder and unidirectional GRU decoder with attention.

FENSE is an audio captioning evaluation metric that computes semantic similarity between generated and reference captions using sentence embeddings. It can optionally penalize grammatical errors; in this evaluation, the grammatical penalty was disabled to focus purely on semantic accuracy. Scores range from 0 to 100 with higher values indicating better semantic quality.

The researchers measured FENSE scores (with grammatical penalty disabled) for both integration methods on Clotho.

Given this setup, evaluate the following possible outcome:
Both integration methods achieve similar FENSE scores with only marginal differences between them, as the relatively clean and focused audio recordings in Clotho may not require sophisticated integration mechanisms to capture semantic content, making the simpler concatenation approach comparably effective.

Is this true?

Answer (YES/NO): YES